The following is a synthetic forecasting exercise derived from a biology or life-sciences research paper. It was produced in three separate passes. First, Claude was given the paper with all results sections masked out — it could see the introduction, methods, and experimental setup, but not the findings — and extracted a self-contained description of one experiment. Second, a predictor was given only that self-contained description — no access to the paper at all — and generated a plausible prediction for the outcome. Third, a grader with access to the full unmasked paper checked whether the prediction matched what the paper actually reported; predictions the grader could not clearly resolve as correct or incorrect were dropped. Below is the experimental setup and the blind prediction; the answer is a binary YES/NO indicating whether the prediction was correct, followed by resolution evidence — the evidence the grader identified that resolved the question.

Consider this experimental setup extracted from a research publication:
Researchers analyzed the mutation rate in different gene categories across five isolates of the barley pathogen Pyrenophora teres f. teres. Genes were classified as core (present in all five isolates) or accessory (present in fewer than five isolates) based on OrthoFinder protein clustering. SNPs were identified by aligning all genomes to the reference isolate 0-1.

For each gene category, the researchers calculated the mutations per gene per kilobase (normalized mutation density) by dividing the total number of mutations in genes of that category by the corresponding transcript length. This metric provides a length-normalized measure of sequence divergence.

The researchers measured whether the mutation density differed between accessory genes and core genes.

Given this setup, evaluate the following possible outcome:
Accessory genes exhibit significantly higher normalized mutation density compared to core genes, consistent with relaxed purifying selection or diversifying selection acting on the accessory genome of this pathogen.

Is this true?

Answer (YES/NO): NO